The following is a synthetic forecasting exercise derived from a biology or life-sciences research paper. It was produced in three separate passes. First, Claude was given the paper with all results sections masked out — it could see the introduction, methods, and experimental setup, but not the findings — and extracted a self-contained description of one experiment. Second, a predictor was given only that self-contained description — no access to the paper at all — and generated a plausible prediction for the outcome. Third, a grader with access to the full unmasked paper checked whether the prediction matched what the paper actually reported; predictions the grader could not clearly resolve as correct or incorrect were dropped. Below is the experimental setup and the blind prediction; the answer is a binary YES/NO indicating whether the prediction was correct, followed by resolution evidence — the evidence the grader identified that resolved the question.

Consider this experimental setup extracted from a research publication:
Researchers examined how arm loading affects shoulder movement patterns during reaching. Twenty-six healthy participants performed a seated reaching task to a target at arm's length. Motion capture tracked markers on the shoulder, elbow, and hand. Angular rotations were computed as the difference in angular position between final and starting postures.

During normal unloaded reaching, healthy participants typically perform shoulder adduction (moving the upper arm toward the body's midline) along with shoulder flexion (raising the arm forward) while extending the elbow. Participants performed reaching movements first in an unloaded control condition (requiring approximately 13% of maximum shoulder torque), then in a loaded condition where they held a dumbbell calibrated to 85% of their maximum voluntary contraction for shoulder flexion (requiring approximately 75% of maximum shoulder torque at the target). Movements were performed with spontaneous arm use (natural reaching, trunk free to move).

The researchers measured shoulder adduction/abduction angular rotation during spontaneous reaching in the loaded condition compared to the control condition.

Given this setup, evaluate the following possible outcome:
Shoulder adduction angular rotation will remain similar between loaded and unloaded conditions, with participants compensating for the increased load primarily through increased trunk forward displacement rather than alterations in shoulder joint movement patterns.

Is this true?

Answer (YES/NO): NO